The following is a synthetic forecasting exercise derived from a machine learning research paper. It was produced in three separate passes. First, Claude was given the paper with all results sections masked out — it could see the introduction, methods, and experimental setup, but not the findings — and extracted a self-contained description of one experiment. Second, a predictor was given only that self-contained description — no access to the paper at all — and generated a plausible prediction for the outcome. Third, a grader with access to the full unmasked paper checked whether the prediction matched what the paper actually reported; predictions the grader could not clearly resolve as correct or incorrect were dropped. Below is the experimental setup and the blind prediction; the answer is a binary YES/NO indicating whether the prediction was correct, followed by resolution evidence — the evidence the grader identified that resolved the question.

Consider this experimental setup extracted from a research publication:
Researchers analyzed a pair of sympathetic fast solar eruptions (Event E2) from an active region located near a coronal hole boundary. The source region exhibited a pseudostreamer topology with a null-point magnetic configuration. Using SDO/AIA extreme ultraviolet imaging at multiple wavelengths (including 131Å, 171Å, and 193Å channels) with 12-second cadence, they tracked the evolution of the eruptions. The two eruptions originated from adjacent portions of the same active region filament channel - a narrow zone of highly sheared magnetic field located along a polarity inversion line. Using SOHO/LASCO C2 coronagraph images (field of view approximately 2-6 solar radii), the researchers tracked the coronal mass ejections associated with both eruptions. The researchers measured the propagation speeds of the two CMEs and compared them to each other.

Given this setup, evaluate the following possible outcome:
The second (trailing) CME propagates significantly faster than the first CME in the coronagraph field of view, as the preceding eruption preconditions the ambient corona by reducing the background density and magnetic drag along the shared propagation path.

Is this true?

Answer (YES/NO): NO